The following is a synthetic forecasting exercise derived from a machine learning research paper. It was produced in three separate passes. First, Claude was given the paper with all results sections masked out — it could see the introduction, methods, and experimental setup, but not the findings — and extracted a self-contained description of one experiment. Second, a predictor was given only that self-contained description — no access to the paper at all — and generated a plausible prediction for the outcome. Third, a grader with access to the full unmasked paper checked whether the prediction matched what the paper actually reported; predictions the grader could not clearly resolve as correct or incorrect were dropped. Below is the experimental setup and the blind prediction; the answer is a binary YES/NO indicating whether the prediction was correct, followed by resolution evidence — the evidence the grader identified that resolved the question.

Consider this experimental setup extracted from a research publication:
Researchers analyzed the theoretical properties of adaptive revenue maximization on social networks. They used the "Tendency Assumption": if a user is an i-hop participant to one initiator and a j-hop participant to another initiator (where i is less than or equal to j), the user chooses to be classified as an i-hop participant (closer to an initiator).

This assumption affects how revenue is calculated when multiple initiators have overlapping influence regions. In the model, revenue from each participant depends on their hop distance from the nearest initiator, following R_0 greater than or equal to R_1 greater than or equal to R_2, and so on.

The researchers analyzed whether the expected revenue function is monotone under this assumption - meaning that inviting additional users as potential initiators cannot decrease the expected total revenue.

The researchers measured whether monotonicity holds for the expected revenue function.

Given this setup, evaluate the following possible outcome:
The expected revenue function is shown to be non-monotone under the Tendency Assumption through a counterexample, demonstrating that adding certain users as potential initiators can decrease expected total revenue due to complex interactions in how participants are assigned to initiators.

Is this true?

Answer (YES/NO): NO